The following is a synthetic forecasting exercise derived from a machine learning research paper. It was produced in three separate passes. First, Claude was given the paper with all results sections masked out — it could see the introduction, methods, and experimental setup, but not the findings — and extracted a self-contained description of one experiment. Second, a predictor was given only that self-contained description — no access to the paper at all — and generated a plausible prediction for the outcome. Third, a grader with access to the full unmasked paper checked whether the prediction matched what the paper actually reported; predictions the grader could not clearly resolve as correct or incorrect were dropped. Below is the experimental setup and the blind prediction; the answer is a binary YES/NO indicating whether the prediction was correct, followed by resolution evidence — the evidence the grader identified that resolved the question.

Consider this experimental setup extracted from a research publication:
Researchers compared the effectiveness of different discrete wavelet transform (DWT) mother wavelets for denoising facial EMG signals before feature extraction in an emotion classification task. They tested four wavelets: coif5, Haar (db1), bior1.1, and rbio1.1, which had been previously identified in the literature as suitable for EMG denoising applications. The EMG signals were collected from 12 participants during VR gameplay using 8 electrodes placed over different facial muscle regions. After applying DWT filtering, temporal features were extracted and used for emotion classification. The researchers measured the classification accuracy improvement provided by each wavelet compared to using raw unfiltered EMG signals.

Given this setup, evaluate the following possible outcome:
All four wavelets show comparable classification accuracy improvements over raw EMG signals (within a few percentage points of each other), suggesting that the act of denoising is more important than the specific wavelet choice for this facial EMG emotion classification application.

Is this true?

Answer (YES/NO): YES